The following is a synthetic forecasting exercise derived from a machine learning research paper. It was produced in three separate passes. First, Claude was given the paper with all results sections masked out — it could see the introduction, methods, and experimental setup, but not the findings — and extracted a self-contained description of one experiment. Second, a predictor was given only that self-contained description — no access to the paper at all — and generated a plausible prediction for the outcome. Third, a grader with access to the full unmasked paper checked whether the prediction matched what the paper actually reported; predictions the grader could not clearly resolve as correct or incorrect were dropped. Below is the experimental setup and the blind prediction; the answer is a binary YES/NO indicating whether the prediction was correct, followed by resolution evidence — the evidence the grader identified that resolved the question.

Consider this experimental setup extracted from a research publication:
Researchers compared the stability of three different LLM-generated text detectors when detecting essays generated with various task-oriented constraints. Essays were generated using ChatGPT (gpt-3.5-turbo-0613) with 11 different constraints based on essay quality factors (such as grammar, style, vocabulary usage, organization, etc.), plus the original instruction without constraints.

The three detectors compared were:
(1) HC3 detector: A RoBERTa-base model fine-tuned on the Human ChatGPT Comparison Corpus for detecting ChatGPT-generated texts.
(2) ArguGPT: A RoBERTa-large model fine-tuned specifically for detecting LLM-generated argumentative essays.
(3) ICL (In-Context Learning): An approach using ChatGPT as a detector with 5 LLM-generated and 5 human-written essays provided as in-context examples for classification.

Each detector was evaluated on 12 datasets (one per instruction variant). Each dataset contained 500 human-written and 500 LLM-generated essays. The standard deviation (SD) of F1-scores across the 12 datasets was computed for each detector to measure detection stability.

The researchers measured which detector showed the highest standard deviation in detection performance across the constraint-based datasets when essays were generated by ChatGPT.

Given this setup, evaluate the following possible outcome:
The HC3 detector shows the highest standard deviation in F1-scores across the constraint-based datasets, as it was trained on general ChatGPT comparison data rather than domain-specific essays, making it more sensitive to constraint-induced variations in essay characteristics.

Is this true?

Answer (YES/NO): YES